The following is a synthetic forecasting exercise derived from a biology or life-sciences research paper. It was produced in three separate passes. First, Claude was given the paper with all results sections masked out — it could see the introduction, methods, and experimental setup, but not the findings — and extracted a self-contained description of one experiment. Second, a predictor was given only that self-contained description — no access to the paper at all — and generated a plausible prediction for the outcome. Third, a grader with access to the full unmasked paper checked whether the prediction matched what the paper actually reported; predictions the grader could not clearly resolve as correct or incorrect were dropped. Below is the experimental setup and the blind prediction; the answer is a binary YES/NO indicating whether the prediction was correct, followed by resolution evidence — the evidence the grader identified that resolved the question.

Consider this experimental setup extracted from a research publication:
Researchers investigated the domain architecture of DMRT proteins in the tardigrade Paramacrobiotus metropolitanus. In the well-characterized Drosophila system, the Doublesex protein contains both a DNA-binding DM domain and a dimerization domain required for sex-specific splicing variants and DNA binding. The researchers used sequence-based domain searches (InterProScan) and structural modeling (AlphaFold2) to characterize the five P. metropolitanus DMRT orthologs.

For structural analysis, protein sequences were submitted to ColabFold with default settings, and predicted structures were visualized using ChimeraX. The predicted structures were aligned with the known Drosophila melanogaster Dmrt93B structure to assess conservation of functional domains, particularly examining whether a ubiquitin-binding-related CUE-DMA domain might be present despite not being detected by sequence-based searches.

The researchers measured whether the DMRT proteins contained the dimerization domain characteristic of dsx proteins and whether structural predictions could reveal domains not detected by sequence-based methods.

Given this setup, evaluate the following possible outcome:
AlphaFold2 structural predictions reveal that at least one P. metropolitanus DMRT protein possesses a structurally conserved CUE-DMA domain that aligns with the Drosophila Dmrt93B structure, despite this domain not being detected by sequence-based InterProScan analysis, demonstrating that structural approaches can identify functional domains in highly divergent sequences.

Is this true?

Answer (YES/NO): YES